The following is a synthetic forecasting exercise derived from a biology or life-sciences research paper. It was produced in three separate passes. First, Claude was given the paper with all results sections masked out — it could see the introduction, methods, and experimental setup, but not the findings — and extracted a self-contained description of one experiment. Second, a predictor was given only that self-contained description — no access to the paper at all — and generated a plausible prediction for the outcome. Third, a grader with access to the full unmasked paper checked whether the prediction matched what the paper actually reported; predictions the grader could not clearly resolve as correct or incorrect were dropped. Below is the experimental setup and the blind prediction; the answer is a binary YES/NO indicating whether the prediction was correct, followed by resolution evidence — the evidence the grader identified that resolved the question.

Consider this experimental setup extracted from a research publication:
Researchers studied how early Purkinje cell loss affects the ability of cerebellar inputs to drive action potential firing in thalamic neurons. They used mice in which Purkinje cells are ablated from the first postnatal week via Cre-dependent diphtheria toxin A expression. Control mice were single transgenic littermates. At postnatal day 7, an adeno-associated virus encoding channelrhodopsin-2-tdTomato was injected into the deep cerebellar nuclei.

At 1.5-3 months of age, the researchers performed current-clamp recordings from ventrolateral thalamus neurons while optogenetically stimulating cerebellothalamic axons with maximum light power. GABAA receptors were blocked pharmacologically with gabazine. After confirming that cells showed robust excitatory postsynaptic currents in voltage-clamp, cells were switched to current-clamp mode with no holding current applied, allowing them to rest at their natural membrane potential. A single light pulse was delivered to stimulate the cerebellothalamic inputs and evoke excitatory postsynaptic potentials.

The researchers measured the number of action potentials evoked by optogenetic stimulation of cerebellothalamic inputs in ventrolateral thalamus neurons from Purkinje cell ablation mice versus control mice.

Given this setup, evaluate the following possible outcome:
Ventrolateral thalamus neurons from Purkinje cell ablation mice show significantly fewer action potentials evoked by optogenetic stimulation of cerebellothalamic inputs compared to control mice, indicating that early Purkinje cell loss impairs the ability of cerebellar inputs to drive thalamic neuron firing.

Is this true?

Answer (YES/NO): NO